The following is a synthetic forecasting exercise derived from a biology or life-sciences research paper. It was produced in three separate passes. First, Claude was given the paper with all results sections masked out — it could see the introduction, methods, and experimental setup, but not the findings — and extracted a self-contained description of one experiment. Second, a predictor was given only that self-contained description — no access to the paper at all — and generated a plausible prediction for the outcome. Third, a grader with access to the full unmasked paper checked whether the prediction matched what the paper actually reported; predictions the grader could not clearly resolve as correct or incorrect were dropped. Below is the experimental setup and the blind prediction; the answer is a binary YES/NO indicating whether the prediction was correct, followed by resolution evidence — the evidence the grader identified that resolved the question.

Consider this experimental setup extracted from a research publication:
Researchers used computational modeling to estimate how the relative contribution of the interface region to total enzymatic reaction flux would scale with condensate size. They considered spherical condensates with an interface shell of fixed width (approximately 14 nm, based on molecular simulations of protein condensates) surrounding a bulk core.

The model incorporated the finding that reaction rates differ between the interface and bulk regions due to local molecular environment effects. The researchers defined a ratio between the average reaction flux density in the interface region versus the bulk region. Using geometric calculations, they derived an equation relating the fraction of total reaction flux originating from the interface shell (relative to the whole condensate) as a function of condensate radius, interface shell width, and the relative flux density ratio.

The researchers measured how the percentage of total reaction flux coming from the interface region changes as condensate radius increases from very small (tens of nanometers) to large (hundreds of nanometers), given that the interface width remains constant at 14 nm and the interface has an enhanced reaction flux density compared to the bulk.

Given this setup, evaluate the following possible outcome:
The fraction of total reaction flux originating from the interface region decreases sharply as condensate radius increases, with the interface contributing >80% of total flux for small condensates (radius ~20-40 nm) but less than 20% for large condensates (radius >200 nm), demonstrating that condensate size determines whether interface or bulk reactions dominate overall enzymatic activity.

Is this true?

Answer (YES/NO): NO